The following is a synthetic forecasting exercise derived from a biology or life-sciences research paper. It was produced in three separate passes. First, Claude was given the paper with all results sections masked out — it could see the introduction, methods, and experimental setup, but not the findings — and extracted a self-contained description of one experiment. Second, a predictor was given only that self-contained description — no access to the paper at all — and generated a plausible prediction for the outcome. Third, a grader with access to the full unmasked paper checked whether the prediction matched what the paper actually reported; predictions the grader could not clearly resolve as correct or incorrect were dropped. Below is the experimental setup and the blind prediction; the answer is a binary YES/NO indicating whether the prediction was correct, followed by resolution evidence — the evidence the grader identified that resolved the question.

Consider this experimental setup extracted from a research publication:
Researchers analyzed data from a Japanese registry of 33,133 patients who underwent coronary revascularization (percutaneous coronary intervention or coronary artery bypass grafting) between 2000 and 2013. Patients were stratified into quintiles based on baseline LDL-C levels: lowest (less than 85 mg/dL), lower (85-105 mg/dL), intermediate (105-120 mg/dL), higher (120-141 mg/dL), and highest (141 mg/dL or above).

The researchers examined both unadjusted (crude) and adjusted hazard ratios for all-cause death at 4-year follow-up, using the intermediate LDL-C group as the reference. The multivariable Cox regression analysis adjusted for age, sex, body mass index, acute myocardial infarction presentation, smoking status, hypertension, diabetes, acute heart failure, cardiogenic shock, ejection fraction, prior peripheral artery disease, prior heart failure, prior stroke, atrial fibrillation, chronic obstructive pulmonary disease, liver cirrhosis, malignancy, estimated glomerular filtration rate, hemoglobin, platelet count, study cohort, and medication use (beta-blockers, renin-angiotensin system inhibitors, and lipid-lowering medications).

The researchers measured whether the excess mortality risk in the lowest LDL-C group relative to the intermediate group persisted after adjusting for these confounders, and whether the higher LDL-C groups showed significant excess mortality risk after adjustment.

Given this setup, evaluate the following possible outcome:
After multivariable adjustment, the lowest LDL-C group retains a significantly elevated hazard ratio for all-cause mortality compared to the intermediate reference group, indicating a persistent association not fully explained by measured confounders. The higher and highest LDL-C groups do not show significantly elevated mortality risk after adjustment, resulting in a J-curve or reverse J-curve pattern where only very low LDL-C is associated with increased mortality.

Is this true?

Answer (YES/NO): YES